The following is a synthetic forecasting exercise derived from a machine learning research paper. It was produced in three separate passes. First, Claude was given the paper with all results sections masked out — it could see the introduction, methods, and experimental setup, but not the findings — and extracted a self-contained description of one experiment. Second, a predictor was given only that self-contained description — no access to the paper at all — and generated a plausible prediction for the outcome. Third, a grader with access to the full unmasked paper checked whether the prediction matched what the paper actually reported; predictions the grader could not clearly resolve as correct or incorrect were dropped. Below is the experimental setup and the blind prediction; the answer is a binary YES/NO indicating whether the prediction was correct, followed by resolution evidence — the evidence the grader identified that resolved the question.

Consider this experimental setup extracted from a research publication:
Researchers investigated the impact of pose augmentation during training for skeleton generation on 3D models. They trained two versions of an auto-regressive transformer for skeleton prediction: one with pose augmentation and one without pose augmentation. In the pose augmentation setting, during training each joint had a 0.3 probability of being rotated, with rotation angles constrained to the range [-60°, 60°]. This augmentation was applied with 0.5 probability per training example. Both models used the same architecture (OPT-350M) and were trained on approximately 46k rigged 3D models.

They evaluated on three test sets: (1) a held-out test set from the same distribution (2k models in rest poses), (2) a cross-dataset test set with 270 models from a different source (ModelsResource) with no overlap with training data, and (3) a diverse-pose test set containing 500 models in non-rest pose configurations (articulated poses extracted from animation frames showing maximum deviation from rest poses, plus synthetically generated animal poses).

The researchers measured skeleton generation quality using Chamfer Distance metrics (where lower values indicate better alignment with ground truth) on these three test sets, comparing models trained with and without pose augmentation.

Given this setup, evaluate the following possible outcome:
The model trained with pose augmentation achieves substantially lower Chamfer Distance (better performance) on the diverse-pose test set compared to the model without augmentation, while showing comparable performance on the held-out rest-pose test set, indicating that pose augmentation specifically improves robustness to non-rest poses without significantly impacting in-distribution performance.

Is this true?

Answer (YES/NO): NO